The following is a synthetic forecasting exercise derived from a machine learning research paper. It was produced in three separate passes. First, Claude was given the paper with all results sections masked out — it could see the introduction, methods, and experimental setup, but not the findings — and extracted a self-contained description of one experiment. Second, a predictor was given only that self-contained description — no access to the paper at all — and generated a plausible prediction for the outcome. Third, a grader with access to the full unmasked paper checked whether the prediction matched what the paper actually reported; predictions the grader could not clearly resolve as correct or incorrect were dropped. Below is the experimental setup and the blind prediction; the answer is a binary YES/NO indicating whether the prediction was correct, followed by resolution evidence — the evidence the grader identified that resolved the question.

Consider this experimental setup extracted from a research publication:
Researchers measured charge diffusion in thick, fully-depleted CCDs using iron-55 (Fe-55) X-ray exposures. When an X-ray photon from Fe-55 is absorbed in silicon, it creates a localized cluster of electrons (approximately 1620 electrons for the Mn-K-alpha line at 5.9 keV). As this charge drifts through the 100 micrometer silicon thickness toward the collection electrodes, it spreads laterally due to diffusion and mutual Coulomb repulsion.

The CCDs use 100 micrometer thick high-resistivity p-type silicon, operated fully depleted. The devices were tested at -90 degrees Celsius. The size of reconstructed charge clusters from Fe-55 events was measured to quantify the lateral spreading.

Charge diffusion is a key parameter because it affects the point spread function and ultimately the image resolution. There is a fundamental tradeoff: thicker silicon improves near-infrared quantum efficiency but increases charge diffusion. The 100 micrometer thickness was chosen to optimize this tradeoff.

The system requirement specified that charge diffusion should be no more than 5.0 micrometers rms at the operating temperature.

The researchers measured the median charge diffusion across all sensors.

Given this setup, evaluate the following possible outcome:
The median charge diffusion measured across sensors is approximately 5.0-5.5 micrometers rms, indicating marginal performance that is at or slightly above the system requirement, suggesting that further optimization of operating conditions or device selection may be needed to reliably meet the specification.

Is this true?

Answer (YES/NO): NO